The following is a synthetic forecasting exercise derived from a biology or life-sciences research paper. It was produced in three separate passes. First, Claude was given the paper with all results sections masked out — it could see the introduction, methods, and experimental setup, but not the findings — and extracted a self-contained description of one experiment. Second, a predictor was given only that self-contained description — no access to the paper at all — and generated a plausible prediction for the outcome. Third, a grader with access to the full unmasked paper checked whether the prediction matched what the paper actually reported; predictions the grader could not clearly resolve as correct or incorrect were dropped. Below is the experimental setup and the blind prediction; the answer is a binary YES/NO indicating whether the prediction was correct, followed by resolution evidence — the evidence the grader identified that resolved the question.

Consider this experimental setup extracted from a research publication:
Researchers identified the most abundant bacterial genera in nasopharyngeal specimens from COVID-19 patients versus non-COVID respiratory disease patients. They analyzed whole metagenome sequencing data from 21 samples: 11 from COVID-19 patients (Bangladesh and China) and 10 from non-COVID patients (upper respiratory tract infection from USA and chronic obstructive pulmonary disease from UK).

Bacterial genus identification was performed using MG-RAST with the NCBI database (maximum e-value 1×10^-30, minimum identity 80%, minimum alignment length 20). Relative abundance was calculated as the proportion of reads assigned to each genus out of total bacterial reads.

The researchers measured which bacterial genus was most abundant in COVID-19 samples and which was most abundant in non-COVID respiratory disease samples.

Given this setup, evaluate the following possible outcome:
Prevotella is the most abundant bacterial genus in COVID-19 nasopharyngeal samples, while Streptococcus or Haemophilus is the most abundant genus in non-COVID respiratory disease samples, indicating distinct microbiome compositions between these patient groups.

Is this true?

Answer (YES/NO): NO